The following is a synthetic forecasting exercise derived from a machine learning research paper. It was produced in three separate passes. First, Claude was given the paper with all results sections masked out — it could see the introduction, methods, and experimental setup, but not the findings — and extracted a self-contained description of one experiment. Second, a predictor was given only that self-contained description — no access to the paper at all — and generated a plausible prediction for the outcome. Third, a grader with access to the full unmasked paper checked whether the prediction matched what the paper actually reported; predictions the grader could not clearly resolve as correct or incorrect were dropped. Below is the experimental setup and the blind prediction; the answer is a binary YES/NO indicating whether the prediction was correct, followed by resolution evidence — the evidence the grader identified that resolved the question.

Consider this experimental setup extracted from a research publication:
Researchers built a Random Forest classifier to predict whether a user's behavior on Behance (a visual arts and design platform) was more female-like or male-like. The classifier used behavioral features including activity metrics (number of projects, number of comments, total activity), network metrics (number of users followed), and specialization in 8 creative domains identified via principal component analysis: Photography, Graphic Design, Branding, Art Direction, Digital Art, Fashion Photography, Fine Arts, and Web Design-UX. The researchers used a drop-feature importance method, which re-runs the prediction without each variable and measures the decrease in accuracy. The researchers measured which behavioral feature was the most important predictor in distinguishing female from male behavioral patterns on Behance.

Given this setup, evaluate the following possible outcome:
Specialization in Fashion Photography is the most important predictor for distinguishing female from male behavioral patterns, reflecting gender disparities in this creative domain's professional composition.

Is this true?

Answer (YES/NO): NO